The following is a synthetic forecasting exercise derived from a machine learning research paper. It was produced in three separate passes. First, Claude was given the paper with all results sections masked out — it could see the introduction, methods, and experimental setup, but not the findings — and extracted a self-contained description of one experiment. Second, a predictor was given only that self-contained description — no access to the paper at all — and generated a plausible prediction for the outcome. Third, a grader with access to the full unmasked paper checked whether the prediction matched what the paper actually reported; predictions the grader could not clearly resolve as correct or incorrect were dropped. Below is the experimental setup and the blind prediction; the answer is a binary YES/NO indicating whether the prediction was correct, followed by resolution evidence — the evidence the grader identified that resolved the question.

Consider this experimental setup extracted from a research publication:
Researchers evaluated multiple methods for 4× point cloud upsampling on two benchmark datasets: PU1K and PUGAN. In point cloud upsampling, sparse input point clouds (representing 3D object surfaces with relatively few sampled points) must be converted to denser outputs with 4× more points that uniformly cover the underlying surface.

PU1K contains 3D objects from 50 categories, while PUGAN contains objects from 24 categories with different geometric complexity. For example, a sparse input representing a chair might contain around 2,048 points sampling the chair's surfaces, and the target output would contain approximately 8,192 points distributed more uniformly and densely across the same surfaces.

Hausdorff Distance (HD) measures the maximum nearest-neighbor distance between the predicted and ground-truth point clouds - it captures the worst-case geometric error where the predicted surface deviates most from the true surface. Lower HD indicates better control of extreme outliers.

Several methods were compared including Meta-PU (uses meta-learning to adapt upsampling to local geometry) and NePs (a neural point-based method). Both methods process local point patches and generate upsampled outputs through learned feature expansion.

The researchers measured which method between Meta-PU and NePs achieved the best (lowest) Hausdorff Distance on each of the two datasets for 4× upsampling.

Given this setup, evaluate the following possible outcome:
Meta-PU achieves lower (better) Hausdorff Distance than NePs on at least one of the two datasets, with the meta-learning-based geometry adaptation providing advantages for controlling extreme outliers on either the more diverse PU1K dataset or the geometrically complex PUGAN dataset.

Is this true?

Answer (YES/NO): YES